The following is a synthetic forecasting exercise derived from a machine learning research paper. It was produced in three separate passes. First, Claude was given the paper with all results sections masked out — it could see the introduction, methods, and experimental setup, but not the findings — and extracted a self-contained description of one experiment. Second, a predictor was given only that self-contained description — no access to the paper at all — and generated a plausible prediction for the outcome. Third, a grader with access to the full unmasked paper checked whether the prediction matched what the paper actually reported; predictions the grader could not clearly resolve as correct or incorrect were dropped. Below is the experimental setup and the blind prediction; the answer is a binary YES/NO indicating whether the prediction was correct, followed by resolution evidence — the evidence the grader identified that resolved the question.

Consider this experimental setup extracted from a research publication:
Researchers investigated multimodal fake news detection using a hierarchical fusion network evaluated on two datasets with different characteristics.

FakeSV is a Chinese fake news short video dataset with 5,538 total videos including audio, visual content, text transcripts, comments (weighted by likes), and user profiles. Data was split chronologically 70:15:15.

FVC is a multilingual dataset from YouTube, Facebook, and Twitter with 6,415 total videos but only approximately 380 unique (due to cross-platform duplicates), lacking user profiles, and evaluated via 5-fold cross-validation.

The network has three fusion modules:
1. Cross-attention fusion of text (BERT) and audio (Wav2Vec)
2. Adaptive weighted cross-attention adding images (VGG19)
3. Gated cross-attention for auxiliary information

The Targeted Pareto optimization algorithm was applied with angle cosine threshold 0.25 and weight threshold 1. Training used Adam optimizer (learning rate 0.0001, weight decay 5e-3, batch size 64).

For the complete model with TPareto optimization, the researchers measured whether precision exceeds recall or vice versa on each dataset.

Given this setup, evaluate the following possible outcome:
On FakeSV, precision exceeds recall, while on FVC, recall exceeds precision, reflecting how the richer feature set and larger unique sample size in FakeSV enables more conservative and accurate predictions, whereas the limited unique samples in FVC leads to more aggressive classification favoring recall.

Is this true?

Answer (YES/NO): NO